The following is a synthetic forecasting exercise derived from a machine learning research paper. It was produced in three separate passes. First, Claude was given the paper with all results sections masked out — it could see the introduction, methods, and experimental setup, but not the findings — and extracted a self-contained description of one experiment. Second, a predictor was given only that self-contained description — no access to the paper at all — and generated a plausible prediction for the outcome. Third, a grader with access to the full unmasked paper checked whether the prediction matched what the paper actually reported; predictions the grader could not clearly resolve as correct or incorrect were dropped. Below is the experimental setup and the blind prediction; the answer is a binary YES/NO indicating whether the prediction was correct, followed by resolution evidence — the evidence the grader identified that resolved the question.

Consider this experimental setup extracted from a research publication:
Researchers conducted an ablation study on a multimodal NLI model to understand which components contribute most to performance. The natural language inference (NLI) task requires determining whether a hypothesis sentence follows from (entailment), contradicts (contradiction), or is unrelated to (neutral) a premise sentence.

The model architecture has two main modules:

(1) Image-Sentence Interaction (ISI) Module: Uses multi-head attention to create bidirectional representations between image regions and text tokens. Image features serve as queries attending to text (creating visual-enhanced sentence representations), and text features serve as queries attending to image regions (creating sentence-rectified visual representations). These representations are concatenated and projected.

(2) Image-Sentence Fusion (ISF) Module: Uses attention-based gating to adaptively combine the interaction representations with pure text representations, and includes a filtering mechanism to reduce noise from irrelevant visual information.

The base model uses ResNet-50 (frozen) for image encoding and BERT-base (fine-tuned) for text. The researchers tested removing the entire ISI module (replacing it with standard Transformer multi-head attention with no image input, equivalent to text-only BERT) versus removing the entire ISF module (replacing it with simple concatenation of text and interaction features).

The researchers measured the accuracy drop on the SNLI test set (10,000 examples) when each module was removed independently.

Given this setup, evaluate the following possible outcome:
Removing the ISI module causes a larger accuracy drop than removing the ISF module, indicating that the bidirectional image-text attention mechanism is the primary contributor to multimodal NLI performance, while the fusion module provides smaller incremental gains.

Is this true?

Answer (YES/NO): YES